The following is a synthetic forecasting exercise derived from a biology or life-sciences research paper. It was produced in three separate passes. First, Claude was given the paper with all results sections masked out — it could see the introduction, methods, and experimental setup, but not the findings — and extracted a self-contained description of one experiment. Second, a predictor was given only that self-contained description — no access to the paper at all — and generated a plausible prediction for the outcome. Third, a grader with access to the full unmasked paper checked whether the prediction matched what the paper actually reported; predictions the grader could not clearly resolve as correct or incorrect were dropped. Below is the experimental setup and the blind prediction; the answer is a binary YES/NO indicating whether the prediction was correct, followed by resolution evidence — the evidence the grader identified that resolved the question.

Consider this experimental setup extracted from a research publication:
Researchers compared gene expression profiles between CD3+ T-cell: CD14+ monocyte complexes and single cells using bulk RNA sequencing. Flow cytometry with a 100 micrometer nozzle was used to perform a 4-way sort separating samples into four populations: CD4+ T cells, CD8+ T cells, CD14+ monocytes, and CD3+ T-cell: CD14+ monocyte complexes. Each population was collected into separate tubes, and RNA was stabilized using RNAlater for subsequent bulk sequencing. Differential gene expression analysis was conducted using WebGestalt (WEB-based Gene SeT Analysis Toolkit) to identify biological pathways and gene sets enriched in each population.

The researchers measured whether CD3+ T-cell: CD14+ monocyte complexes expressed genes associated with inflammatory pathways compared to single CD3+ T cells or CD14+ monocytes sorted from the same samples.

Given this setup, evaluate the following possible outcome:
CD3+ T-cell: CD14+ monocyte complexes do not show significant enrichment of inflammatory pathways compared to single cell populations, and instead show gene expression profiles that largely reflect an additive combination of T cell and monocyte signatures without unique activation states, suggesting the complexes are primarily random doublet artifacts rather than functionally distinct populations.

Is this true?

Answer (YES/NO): NO